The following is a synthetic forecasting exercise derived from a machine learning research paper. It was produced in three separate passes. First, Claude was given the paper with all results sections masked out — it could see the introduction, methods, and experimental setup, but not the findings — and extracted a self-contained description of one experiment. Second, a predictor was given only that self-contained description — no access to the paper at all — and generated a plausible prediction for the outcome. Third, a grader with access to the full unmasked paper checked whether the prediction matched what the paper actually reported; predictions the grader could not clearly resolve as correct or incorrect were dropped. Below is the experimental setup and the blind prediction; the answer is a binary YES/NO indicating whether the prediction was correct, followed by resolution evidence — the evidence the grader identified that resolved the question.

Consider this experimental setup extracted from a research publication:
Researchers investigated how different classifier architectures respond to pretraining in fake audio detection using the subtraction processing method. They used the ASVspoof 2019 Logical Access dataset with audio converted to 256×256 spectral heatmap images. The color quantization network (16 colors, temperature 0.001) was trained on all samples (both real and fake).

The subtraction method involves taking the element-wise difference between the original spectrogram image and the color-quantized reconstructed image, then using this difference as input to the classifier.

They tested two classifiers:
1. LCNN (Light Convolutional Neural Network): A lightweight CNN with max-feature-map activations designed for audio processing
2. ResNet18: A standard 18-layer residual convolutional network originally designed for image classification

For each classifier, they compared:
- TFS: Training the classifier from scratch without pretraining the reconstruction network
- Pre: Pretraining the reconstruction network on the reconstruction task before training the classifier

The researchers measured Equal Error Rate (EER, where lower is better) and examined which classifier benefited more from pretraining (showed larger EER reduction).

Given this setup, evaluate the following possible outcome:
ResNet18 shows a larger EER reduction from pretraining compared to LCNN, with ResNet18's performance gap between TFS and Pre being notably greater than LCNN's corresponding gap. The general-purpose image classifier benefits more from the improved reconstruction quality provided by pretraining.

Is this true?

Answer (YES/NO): NO